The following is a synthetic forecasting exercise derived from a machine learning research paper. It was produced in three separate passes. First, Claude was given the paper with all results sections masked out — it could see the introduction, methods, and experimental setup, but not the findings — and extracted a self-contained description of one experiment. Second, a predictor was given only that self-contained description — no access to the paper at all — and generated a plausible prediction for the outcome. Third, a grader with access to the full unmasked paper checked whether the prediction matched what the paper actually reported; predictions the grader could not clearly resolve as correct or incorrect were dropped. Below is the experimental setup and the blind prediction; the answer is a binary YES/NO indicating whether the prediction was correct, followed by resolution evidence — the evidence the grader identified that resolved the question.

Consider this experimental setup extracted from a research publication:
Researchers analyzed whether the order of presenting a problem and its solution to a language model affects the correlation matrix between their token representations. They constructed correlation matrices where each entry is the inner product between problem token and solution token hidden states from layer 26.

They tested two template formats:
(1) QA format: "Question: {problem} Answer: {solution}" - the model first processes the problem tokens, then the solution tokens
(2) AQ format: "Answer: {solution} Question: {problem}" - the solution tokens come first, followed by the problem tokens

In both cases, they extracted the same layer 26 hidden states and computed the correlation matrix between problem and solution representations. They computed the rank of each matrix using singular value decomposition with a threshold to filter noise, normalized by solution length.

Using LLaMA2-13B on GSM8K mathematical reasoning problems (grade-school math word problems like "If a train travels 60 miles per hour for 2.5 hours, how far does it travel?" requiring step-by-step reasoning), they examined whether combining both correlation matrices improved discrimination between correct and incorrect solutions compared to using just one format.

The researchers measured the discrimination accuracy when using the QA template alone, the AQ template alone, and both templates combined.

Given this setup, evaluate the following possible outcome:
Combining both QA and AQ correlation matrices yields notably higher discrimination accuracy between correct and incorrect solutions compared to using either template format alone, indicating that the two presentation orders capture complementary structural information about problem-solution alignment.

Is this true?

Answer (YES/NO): YES